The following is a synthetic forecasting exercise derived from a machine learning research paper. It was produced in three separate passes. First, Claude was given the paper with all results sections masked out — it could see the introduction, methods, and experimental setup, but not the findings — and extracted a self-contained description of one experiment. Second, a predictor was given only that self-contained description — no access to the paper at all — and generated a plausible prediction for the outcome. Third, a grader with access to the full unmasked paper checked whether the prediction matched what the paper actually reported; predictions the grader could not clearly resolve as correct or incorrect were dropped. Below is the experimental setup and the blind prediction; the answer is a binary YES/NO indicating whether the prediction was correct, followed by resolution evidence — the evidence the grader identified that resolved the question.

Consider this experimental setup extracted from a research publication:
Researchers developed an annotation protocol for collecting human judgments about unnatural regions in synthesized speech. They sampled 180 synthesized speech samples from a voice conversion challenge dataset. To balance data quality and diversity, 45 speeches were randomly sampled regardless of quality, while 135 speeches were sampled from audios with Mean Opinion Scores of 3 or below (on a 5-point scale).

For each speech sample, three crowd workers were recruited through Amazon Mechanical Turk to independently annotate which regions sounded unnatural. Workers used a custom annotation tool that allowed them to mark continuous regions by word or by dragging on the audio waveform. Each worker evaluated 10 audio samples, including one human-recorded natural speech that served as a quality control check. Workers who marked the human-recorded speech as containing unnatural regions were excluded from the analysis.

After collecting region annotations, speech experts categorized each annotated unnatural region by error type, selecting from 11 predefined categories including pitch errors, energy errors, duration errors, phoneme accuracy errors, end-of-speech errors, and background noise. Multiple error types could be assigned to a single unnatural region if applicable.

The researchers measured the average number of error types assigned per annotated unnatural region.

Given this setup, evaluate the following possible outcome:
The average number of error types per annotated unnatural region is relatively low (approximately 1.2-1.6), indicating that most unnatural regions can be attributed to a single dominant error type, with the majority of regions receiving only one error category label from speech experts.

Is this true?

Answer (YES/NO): YES